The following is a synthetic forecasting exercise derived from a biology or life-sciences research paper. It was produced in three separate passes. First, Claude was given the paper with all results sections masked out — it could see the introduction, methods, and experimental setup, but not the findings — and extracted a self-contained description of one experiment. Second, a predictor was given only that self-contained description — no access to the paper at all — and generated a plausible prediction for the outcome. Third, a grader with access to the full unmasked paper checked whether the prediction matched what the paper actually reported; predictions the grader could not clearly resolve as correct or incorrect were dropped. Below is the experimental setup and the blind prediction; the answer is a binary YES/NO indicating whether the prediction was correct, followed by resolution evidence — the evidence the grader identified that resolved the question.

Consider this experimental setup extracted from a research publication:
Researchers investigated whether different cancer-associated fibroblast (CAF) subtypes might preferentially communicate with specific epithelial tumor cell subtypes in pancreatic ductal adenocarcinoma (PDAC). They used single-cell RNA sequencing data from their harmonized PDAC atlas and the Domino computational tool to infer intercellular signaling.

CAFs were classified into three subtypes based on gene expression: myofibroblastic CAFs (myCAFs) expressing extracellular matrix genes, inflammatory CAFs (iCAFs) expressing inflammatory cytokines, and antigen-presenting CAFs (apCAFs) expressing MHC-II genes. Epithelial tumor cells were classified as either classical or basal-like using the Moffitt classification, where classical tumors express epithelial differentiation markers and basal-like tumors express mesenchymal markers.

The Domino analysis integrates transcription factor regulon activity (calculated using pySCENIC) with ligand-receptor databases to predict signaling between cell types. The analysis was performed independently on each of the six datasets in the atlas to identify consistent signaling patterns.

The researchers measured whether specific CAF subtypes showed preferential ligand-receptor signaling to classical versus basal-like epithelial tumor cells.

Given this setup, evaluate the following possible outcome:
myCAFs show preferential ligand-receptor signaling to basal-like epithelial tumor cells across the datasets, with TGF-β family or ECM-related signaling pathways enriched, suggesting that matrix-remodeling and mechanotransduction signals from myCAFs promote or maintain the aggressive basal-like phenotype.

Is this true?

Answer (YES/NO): NO